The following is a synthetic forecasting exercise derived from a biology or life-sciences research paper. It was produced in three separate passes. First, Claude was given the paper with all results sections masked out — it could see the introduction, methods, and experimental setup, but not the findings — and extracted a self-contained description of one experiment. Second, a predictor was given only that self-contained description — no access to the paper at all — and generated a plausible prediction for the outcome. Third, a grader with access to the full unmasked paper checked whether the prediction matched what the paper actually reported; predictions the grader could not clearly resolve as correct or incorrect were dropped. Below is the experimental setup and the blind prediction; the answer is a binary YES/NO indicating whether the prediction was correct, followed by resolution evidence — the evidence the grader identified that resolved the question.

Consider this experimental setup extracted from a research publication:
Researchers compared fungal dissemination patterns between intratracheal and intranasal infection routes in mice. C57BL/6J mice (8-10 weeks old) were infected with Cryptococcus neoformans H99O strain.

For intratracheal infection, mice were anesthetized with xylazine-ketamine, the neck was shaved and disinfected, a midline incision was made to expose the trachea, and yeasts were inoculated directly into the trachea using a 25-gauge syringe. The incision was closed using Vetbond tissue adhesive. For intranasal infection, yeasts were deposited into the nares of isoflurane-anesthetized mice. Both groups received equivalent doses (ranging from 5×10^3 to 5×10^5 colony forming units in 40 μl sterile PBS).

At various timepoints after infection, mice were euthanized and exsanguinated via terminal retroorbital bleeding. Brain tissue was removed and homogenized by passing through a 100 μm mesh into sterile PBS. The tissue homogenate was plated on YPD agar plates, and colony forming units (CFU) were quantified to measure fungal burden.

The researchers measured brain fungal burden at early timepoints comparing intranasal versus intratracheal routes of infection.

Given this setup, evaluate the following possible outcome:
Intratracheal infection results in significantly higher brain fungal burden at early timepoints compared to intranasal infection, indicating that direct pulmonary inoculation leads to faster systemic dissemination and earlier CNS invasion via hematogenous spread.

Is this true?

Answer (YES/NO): NO